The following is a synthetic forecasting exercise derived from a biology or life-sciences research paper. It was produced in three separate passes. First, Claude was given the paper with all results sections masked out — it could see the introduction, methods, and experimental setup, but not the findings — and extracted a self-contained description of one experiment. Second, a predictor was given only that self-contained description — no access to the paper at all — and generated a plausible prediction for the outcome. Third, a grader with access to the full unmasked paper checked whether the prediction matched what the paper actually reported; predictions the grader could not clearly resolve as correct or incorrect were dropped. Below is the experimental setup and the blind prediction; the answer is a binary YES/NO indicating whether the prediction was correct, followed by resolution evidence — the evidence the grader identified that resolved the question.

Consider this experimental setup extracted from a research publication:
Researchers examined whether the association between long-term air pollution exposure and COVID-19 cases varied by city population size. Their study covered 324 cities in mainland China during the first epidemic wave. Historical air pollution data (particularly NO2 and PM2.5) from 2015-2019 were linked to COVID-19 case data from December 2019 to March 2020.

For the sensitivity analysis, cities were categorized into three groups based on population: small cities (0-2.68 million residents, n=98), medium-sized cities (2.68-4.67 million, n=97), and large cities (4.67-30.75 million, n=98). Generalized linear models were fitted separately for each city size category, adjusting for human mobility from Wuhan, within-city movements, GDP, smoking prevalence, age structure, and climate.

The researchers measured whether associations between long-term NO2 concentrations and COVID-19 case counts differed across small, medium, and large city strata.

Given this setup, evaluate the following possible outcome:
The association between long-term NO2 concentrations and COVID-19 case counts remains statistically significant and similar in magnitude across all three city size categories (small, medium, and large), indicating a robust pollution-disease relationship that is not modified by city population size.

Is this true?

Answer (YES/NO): NO